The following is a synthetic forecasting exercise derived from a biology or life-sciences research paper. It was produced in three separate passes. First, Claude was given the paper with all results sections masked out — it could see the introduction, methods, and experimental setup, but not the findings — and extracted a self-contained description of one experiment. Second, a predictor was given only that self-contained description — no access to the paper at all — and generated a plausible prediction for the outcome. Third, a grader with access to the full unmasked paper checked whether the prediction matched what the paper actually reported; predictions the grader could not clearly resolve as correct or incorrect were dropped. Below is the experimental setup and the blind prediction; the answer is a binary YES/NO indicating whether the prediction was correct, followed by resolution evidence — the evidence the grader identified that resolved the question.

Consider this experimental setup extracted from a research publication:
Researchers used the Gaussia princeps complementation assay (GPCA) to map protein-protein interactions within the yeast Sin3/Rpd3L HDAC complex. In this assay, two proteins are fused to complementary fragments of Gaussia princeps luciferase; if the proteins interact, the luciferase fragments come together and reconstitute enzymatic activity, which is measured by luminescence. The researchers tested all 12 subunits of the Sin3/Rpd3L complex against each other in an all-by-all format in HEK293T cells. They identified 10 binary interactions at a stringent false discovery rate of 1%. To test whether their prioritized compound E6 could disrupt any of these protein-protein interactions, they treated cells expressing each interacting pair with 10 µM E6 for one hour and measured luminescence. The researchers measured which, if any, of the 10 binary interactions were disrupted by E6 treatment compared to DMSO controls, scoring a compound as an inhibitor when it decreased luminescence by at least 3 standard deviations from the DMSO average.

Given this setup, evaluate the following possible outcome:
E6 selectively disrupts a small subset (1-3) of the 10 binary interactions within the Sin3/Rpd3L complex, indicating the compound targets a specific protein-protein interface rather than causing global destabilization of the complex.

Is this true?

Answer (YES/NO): YES